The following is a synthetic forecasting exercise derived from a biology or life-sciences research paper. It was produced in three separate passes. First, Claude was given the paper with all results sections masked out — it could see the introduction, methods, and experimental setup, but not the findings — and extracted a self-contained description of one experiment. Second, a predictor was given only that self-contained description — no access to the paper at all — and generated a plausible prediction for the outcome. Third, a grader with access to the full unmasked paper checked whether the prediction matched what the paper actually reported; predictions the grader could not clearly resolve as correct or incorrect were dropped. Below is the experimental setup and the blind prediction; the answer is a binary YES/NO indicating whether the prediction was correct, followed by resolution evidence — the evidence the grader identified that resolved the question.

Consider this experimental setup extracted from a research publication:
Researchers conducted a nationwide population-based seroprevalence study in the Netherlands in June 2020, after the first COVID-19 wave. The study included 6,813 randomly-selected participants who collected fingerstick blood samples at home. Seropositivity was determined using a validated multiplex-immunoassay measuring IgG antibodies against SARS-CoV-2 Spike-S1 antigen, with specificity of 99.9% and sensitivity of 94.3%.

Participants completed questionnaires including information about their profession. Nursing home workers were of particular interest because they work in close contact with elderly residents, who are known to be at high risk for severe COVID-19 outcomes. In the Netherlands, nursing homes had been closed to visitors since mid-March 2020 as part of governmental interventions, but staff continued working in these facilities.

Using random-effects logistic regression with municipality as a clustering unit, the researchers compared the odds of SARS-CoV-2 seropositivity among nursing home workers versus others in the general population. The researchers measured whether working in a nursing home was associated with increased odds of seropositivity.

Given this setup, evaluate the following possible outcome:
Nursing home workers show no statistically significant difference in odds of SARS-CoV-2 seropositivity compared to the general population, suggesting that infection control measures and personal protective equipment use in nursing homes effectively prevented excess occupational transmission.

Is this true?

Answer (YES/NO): NO